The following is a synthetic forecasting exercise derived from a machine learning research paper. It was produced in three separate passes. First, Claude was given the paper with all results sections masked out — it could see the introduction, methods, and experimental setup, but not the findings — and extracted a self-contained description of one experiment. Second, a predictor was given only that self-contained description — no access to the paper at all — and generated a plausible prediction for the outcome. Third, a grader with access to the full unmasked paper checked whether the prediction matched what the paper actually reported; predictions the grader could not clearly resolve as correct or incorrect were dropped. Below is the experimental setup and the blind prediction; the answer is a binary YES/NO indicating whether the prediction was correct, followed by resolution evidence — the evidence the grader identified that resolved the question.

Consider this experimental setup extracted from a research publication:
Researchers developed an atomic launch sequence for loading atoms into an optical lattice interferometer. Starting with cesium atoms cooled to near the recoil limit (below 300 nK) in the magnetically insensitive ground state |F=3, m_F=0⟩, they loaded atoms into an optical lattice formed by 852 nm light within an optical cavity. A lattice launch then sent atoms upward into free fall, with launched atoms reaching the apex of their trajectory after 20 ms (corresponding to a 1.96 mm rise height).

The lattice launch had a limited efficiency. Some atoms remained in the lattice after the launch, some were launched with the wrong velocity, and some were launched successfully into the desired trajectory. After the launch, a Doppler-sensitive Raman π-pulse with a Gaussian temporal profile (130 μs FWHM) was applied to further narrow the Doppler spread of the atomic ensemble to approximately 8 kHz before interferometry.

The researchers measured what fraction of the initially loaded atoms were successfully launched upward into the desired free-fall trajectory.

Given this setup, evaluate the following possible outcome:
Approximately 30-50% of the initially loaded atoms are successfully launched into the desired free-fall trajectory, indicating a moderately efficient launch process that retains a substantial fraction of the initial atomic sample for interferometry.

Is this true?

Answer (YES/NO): NO